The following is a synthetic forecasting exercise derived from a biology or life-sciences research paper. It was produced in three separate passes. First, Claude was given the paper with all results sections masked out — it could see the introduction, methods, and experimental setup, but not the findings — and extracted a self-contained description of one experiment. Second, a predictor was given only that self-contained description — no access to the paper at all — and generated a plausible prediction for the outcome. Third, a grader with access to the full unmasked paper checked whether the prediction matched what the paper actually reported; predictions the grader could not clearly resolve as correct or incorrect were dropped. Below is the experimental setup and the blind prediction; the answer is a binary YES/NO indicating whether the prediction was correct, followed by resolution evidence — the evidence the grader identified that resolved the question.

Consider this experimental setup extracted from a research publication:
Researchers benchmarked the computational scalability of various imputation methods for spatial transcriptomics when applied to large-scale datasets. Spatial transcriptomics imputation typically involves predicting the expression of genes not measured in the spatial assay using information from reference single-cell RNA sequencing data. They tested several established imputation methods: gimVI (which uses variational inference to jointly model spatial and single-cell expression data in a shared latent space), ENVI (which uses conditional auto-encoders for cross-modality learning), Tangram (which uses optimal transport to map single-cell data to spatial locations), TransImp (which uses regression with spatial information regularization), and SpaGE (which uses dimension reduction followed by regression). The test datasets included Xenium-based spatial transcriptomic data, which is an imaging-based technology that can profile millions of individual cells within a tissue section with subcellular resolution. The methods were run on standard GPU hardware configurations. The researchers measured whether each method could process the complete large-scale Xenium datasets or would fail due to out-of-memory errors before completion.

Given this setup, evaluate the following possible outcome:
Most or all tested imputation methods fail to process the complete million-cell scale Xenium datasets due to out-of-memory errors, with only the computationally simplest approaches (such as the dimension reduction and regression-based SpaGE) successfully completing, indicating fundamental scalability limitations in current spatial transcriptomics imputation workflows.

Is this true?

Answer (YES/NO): NO